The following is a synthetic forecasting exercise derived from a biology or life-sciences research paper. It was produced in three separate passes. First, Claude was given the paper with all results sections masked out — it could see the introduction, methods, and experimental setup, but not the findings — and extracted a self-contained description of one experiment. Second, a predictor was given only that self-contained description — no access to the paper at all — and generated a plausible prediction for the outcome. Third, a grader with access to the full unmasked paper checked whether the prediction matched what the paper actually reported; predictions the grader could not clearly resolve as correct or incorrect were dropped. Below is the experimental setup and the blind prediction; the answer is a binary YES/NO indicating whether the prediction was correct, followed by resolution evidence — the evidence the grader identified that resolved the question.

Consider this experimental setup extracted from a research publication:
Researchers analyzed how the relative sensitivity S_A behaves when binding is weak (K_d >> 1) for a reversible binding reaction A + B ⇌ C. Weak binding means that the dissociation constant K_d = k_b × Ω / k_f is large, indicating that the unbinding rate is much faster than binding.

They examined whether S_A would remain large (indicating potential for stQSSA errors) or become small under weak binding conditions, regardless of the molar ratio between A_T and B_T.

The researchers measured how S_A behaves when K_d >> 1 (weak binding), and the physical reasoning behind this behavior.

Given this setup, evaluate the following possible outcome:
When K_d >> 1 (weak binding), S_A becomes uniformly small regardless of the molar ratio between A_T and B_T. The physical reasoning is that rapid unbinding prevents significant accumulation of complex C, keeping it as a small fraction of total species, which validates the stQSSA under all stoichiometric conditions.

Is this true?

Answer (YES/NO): NO